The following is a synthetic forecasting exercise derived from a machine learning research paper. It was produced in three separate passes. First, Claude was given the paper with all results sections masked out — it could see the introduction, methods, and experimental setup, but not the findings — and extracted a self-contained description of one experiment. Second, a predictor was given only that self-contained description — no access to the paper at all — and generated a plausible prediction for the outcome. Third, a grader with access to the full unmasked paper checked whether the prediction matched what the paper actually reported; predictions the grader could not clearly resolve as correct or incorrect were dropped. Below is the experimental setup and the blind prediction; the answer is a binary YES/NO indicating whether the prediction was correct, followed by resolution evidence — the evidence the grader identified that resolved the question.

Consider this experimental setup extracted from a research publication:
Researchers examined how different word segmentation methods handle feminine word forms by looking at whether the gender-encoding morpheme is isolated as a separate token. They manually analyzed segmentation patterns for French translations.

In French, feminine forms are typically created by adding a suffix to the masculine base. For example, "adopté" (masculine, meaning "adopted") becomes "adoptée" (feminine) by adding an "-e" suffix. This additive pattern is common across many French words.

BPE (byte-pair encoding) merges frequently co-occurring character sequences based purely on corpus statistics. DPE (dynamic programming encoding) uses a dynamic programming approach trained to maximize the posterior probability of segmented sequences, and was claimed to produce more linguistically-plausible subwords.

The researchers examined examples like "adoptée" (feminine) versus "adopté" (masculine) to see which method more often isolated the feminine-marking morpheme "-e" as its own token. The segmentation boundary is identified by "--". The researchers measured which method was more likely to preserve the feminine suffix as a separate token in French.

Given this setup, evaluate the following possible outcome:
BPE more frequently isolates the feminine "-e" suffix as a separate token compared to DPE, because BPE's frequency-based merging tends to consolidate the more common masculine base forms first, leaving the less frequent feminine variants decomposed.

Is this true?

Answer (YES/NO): NO